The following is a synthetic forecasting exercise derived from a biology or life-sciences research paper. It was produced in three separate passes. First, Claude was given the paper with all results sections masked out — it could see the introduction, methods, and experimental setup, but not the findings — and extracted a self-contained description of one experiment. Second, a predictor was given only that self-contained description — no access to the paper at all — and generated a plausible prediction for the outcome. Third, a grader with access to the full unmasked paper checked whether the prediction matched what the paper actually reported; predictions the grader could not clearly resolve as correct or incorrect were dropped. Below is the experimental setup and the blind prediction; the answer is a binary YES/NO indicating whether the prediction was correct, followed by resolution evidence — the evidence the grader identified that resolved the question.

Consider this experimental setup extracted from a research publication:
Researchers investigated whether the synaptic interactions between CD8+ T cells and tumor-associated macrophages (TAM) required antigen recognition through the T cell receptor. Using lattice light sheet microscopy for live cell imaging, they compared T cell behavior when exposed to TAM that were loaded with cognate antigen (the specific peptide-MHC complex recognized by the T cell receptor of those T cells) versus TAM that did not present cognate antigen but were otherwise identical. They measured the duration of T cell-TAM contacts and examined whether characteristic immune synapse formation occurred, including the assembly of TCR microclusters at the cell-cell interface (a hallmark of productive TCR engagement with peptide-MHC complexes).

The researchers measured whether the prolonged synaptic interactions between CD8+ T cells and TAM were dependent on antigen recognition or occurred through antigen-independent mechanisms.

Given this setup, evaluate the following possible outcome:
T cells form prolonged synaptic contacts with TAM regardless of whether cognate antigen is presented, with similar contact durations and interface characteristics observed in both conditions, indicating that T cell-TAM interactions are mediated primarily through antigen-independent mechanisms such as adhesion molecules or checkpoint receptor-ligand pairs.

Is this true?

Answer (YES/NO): NO